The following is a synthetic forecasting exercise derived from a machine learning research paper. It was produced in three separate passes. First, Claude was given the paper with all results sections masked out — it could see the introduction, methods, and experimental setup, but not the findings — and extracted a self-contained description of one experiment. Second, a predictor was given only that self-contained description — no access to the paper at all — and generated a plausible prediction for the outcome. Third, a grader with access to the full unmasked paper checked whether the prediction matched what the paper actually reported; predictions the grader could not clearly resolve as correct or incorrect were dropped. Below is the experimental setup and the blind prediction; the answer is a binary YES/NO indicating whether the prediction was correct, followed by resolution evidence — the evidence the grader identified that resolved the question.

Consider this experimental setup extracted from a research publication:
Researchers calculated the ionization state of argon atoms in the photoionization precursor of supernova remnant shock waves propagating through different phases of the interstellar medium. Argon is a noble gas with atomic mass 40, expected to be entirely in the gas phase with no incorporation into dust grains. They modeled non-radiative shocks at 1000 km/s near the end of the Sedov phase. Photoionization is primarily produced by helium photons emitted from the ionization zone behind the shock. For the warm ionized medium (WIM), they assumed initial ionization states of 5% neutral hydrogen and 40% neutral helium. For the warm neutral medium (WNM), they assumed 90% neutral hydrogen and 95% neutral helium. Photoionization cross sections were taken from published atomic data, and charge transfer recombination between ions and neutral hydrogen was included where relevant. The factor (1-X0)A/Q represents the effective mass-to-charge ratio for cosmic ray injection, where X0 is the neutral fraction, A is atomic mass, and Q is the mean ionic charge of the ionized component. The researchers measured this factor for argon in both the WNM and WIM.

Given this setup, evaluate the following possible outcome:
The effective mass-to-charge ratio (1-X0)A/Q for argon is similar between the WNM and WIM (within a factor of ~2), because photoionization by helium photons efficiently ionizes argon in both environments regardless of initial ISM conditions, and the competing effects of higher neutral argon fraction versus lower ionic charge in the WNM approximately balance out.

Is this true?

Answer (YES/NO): NO